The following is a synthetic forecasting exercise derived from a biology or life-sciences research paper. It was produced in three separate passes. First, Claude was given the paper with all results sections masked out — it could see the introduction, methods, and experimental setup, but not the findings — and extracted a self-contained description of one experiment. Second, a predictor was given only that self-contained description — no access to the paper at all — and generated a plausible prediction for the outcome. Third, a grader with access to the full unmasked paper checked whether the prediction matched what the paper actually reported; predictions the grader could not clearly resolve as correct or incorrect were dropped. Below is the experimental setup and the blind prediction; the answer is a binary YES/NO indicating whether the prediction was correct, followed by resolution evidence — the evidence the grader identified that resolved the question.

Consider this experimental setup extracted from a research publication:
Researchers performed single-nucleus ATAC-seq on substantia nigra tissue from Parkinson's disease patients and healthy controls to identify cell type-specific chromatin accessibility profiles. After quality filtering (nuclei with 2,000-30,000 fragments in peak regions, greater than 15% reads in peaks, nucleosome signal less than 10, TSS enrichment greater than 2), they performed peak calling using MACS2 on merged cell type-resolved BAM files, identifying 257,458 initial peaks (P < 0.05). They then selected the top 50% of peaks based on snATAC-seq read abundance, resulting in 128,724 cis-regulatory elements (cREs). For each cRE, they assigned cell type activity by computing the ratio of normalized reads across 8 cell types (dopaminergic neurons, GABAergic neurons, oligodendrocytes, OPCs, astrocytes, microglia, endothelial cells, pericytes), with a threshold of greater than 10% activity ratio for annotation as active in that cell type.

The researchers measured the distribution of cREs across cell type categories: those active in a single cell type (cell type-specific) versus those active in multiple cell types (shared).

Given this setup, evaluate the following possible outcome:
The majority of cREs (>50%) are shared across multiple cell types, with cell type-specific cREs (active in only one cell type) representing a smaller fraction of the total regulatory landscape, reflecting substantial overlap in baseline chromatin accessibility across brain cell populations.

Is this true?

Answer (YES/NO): NO